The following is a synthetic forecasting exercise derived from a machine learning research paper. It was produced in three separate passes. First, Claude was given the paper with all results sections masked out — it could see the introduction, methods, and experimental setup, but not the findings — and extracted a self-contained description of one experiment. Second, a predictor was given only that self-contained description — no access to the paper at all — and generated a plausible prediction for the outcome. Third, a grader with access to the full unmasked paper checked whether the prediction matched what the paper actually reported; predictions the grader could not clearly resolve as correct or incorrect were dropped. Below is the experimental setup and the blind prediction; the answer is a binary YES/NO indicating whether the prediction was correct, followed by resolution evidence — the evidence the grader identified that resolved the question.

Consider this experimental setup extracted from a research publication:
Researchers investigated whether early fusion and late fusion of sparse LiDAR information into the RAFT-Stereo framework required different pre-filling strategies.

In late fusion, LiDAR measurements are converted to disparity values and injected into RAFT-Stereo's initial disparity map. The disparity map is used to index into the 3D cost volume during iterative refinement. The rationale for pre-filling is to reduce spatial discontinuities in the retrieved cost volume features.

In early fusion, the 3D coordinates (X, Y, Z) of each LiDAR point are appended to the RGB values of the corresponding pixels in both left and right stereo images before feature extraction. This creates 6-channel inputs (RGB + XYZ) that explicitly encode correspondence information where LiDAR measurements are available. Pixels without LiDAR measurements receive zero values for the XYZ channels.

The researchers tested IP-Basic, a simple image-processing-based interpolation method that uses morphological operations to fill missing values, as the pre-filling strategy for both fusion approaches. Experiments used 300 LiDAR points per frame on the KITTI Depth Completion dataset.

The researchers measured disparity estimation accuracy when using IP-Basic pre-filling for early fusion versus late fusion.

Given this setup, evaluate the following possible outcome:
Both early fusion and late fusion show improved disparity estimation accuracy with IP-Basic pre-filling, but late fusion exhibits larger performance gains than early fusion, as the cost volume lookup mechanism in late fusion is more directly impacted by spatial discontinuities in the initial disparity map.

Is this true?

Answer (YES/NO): NO